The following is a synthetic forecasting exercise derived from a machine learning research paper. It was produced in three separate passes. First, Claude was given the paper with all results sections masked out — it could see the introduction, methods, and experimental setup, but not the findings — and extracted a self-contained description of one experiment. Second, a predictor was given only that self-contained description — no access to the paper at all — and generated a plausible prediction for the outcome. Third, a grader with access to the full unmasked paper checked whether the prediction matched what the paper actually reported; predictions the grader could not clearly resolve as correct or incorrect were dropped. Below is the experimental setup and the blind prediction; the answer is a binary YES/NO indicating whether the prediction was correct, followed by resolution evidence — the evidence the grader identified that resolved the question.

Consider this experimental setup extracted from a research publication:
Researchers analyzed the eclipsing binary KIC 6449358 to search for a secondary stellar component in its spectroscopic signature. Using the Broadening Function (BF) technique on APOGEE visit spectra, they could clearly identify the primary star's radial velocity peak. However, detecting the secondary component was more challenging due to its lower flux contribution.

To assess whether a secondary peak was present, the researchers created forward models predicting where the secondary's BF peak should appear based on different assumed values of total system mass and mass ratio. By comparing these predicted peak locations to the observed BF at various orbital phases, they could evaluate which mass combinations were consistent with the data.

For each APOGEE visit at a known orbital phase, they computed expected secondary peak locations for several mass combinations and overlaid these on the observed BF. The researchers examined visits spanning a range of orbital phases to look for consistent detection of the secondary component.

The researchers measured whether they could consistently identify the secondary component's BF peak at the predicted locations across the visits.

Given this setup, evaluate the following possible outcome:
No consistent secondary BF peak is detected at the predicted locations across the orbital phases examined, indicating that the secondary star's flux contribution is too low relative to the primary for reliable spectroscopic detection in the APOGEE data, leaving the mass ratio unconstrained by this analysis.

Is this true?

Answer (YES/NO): YES